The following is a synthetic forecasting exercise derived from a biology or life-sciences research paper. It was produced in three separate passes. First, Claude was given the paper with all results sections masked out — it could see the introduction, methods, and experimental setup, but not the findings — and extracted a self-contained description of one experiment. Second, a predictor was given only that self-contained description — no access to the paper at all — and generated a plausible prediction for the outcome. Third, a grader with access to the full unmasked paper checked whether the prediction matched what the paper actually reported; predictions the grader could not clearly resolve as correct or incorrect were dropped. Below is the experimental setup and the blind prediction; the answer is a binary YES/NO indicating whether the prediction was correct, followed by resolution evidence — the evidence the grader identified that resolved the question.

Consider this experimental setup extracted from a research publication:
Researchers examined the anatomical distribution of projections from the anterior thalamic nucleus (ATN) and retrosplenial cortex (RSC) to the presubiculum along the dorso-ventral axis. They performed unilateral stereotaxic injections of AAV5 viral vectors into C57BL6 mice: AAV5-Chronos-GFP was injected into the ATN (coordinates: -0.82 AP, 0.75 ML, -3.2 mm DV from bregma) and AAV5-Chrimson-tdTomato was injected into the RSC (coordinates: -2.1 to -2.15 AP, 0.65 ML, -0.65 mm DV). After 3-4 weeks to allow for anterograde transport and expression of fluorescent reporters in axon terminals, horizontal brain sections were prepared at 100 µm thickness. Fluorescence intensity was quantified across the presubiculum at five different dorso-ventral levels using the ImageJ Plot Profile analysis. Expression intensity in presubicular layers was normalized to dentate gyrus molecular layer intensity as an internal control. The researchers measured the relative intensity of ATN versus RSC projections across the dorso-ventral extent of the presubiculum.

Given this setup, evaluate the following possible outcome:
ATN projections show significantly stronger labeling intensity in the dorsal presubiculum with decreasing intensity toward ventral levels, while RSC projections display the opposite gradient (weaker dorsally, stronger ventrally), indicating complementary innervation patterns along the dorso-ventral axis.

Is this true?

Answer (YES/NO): NO